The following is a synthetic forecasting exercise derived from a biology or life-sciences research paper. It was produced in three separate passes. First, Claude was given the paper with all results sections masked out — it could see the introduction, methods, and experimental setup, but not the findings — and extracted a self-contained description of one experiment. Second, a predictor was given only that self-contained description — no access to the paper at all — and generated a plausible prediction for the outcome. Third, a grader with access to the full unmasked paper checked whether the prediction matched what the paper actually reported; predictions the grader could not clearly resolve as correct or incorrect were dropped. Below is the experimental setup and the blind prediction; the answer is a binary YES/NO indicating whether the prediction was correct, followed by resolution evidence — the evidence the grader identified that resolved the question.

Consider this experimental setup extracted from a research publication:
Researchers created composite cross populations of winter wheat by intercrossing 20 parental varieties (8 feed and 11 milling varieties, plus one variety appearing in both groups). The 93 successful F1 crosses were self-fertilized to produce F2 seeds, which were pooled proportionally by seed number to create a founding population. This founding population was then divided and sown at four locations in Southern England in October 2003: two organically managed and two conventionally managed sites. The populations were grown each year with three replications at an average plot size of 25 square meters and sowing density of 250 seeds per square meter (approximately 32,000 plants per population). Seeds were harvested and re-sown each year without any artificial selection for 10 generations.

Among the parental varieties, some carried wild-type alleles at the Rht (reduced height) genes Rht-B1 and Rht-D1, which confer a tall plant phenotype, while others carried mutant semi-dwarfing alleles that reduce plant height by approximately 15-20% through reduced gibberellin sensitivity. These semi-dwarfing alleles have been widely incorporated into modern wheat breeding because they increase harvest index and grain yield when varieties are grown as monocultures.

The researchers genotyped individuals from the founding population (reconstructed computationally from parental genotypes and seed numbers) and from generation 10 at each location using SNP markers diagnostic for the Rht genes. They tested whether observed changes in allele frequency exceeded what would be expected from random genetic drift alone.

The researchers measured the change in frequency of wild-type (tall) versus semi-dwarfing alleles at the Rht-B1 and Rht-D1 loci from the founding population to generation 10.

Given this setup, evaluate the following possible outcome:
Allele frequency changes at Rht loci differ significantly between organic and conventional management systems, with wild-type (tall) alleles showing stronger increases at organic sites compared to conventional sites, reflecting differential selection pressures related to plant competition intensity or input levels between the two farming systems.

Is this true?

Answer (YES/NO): NO